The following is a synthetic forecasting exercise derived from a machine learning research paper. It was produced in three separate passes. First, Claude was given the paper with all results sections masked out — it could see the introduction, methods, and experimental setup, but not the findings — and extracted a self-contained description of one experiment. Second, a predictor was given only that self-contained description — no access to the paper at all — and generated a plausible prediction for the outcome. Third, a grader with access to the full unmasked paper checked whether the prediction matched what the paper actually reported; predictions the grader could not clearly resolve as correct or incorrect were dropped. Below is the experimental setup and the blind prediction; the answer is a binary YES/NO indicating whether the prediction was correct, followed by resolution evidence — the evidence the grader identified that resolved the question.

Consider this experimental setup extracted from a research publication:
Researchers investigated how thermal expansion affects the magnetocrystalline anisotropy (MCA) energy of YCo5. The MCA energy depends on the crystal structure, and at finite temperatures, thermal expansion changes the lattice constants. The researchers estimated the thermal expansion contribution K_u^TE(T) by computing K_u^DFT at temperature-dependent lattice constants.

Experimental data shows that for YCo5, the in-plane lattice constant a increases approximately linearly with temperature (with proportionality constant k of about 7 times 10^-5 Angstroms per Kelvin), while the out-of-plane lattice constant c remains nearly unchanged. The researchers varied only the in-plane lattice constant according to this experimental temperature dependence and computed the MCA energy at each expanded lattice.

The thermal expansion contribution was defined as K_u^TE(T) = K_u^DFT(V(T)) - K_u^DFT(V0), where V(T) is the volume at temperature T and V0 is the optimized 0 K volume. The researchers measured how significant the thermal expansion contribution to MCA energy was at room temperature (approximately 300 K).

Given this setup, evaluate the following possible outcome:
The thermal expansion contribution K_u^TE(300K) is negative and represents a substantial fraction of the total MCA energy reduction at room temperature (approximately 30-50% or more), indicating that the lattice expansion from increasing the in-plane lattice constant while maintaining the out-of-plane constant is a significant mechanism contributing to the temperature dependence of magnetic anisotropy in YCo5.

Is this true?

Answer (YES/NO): NO